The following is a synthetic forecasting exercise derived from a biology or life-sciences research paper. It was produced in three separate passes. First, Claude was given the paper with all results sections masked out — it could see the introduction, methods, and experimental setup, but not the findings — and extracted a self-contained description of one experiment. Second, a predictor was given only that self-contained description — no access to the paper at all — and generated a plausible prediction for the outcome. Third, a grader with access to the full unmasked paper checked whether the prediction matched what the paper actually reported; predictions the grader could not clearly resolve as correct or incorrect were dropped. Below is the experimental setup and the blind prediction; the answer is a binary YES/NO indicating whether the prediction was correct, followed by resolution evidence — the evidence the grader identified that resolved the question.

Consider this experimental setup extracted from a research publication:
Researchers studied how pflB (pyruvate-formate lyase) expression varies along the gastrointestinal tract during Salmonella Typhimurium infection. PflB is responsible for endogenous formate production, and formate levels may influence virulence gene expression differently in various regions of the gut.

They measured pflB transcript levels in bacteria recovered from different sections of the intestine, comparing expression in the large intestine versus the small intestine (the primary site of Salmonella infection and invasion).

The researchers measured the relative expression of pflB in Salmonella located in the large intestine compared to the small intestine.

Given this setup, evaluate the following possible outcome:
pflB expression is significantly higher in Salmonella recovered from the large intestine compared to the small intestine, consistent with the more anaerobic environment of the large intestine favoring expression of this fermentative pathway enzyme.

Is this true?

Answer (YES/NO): YES